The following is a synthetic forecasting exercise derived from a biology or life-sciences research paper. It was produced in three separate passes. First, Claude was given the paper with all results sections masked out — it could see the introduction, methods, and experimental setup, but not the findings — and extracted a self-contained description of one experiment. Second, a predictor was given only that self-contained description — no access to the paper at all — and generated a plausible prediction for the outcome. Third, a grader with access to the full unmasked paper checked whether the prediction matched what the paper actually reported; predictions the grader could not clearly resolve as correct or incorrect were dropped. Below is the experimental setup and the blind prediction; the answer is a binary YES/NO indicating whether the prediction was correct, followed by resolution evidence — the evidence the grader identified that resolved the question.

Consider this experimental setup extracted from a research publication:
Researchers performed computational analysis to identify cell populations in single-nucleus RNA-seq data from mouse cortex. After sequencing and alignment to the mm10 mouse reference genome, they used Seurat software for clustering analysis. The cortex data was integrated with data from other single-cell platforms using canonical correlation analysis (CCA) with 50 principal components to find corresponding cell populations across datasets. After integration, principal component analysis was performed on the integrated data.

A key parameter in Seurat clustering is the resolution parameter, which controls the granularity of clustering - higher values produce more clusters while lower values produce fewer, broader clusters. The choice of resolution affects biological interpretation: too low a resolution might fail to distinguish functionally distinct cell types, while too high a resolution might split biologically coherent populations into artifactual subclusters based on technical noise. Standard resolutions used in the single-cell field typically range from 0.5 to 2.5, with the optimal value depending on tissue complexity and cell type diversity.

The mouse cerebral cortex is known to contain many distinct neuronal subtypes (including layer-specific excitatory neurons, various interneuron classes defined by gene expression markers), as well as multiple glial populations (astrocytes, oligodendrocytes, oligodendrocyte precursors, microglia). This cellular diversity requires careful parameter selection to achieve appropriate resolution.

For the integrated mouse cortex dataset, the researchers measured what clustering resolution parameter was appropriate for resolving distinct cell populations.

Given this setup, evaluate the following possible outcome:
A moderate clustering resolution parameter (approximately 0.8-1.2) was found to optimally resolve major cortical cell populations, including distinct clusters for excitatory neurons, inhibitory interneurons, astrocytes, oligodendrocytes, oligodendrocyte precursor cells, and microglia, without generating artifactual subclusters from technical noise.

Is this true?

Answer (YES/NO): NO